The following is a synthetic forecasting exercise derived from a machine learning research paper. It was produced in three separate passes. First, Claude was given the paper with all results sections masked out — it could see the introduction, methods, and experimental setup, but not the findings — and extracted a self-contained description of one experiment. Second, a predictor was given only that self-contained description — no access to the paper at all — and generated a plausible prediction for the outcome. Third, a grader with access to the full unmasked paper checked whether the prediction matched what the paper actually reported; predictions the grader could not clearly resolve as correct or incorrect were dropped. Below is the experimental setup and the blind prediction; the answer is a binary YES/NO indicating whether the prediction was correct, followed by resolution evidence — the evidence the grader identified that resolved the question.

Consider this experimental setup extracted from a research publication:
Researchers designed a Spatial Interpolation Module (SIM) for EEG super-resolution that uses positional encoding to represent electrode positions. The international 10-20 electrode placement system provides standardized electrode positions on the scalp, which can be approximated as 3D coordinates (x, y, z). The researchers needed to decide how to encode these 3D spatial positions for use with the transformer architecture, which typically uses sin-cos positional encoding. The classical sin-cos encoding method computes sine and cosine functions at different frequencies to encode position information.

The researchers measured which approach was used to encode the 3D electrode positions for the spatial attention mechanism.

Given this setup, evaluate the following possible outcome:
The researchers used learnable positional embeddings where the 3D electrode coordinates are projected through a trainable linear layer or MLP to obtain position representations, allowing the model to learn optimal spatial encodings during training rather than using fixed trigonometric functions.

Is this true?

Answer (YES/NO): NO